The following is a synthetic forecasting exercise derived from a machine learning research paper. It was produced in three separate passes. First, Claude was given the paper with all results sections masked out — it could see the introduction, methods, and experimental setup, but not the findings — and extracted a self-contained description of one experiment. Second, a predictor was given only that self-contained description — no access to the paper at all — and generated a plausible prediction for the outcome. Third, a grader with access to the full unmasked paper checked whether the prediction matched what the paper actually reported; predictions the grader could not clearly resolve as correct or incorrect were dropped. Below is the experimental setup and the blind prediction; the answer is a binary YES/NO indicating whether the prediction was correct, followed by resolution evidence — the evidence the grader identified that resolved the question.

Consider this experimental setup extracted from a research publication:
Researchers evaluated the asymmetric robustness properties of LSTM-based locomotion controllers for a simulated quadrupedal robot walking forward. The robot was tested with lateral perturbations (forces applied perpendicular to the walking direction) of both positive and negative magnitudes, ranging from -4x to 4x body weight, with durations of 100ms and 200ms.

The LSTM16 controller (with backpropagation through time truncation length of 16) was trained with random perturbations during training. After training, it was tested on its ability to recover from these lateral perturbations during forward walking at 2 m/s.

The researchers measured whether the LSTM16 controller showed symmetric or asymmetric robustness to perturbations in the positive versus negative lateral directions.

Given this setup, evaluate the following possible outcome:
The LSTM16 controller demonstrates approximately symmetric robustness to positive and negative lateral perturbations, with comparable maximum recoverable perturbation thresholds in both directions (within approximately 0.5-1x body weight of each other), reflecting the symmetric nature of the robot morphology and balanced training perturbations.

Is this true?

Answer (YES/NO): YES